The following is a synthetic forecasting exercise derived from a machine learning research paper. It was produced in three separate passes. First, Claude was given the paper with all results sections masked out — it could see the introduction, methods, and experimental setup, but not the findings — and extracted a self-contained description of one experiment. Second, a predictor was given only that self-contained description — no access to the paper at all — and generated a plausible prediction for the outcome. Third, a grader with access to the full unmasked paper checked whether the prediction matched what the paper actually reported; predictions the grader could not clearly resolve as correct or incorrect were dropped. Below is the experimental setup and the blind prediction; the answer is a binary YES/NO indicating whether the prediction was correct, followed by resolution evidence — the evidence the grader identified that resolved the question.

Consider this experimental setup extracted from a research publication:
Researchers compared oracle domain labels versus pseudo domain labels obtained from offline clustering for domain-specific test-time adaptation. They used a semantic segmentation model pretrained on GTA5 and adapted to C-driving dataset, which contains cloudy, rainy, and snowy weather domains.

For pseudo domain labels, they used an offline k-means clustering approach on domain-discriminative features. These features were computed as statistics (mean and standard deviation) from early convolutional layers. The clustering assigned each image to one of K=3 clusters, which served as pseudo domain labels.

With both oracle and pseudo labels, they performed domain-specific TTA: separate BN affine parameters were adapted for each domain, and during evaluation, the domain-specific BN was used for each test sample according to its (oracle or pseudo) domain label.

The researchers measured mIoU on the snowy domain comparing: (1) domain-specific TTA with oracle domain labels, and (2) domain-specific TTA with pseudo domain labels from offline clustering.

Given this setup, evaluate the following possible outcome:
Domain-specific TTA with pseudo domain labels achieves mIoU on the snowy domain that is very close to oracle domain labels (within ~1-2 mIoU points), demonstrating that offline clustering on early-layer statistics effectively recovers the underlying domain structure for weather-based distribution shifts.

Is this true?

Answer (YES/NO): YES